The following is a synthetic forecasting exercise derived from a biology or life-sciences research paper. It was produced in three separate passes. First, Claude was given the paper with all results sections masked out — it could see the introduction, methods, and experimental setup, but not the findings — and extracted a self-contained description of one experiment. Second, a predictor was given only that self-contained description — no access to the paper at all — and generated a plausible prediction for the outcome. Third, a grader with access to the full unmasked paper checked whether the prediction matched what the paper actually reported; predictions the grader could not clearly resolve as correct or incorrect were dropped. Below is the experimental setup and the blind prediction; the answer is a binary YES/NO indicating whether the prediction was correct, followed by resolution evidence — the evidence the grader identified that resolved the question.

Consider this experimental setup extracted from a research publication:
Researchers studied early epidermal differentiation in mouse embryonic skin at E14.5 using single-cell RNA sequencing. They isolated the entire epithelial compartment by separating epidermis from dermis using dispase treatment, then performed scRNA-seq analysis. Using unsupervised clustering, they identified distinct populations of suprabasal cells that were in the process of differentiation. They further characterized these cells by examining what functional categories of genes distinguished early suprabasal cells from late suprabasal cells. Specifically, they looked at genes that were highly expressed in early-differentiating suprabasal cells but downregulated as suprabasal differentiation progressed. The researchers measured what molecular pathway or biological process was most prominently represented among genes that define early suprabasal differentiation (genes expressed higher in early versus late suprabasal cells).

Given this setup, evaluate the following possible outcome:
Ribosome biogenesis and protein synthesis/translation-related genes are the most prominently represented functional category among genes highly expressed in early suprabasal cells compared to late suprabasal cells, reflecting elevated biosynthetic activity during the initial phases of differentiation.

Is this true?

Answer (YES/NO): NO